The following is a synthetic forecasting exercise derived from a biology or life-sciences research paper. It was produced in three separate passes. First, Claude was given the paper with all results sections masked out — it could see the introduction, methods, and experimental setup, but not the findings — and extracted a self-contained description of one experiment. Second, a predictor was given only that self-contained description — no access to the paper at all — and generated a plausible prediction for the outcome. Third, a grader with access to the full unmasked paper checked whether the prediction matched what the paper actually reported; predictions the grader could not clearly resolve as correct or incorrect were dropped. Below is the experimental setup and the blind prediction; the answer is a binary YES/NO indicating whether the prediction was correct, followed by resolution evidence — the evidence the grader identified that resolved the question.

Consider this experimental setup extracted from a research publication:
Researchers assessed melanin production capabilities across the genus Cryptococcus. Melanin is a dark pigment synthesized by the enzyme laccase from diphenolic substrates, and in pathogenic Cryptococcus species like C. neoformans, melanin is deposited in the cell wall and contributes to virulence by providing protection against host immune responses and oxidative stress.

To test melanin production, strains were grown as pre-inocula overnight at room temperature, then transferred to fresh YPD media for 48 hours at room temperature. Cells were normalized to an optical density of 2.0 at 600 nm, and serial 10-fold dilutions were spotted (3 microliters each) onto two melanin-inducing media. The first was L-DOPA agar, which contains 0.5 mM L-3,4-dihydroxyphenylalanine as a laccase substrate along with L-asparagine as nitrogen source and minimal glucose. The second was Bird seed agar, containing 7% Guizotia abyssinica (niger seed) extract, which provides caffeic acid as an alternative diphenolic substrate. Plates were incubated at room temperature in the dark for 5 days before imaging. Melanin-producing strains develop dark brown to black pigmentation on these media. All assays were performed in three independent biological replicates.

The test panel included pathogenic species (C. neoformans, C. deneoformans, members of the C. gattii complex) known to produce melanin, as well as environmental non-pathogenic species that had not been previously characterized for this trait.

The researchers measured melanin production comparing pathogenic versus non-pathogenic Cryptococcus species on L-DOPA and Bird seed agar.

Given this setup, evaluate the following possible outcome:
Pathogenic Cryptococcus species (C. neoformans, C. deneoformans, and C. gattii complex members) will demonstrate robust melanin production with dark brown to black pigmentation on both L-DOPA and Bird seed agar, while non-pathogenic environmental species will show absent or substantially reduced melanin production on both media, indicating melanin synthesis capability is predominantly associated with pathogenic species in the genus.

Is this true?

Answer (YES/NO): YES